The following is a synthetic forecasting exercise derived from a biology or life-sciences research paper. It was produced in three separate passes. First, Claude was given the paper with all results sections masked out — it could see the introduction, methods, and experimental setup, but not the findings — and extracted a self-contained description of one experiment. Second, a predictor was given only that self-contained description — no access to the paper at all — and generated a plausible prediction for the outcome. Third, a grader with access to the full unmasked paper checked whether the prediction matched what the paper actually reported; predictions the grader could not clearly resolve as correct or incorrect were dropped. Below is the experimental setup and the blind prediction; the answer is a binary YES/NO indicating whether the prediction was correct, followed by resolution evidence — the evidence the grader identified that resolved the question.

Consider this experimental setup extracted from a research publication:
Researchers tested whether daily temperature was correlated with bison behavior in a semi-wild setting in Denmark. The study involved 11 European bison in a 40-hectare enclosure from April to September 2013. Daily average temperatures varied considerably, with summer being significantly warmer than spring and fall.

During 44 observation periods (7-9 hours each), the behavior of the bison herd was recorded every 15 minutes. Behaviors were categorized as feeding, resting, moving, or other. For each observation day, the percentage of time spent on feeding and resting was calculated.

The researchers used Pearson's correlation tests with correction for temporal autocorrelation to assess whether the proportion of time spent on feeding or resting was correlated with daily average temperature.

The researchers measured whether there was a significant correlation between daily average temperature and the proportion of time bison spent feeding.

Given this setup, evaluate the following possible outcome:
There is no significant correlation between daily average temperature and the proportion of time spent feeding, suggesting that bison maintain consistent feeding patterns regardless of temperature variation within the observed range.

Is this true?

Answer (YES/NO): YES